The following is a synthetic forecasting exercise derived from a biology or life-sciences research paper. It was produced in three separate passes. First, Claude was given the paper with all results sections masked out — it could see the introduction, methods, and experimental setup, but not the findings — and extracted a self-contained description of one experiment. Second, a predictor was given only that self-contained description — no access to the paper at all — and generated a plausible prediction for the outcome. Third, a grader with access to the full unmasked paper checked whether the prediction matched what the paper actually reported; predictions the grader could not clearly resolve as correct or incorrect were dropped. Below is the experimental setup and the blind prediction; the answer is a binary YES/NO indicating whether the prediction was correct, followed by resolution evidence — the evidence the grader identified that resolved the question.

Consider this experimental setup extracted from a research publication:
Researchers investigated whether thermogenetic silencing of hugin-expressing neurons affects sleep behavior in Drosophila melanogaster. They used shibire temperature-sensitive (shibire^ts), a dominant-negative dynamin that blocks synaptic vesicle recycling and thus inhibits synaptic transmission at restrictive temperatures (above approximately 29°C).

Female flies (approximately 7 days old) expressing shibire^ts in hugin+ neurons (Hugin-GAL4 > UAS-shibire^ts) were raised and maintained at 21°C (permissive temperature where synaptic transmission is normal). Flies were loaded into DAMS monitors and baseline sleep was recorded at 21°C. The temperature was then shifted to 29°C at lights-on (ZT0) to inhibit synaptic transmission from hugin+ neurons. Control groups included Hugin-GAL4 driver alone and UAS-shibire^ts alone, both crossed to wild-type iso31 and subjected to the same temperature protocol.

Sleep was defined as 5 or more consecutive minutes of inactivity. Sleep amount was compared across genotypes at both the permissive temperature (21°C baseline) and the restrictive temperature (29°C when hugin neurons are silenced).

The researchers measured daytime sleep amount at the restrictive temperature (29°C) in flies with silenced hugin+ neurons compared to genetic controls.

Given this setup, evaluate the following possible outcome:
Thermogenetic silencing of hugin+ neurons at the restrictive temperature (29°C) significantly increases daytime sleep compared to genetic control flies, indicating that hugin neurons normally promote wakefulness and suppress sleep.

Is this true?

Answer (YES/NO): NO